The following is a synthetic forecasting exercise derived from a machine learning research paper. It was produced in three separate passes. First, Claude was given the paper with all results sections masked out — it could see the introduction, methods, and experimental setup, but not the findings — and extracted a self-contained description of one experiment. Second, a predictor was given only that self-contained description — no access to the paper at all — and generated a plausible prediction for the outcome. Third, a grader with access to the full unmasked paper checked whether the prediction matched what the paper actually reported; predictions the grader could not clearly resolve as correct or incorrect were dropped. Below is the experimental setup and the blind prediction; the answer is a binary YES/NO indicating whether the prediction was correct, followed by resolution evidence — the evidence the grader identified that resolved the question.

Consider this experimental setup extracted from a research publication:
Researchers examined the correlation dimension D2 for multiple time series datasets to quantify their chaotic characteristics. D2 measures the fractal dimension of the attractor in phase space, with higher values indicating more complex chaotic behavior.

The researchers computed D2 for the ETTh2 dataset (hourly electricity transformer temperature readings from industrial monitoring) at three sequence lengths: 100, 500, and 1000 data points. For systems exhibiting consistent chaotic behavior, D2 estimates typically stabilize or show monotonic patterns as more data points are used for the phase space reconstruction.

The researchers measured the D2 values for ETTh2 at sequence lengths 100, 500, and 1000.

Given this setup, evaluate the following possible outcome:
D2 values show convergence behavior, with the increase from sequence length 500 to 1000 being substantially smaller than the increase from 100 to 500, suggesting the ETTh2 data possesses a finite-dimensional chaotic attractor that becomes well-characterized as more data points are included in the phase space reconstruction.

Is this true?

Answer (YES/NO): NO